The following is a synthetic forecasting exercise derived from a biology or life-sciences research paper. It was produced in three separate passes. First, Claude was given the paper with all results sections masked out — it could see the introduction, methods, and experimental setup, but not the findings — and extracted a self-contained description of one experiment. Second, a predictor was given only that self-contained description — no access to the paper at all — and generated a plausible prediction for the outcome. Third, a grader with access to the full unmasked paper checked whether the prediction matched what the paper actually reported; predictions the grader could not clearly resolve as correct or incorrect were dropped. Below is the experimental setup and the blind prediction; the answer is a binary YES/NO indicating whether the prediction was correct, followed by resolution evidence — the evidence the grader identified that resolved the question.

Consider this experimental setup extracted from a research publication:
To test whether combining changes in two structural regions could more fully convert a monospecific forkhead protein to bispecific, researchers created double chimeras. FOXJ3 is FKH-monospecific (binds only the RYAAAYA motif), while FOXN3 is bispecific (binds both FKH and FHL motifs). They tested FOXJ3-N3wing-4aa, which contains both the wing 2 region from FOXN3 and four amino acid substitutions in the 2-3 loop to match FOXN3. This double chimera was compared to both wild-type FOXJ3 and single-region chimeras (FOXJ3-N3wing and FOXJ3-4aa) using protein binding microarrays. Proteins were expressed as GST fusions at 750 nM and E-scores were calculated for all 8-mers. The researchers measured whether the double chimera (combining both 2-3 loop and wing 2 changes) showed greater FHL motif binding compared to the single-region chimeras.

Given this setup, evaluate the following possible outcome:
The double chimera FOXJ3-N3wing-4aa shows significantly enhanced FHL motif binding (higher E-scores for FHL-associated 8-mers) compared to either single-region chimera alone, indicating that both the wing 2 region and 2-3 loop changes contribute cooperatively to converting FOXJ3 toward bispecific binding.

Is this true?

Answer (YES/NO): NO